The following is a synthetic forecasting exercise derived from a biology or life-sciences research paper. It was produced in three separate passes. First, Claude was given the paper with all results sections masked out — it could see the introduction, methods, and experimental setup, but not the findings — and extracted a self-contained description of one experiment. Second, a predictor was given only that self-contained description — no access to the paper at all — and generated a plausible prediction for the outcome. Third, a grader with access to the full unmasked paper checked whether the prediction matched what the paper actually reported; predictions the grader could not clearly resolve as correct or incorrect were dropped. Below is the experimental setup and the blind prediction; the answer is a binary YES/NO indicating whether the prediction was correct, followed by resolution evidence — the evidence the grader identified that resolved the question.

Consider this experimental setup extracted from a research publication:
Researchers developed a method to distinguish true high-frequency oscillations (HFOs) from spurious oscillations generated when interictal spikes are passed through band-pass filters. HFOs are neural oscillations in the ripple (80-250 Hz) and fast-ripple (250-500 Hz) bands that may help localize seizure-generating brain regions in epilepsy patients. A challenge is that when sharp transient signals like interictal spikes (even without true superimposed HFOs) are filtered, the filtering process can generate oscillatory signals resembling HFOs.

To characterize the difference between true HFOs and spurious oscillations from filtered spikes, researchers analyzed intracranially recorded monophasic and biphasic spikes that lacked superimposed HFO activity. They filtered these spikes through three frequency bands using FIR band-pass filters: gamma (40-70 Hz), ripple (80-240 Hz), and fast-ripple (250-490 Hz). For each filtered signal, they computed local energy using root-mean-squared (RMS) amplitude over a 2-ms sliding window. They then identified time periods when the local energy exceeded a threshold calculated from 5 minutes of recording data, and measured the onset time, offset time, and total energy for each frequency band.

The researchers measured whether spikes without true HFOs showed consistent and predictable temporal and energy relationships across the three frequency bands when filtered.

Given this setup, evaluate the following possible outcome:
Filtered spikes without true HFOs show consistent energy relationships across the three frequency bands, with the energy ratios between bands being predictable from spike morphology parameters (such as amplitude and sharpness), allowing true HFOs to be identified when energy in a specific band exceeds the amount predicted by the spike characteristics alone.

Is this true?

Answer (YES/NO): NO